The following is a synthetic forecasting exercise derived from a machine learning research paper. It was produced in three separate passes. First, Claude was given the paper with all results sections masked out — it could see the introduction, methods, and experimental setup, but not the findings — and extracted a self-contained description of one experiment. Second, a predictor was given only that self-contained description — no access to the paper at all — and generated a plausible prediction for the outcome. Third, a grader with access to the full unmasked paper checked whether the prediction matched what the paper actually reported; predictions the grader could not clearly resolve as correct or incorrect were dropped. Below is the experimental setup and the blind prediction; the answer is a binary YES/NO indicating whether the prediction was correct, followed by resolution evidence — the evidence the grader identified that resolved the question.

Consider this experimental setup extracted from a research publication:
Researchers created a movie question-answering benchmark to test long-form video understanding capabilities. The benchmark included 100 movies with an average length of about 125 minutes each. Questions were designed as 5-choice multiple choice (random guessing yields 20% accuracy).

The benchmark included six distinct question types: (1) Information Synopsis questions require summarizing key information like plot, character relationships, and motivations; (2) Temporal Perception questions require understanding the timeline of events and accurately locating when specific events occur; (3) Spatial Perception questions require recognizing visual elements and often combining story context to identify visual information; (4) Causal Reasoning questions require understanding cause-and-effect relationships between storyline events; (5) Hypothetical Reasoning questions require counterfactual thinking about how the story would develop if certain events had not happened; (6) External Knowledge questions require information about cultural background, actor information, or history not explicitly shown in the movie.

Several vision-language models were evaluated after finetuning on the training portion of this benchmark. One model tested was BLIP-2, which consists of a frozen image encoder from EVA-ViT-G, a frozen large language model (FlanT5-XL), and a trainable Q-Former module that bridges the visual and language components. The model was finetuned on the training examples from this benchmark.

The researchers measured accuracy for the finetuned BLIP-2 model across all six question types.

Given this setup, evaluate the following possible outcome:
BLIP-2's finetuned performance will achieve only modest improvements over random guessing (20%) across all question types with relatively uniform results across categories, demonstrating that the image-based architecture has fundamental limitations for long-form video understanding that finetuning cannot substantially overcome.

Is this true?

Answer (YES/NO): NO